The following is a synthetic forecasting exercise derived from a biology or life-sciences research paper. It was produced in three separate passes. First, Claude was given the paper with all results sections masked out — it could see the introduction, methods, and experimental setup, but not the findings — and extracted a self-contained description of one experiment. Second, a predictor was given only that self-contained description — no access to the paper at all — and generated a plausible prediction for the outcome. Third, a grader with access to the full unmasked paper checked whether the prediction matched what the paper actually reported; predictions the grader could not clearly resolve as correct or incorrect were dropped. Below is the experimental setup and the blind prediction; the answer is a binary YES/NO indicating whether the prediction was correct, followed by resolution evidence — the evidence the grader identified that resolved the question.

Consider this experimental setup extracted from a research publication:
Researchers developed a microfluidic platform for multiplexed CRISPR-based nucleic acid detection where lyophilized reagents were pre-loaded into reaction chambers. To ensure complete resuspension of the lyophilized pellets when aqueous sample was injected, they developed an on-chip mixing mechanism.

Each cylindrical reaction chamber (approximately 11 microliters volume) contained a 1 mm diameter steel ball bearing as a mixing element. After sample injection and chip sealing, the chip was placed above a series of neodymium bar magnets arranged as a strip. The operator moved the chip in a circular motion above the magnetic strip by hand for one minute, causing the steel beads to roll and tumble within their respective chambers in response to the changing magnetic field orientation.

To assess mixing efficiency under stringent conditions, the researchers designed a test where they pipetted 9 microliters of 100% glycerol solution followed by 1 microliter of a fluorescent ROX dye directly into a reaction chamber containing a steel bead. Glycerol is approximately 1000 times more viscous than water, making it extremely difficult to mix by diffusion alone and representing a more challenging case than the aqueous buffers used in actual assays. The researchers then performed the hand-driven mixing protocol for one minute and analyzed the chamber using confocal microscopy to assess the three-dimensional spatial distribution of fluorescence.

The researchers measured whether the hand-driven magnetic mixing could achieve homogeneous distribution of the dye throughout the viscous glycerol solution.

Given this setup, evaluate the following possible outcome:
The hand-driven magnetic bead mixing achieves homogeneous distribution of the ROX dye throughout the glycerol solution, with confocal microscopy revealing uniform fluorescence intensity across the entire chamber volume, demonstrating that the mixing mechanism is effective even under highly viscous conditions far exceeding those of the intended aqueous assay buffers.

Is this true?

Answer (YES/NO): YES